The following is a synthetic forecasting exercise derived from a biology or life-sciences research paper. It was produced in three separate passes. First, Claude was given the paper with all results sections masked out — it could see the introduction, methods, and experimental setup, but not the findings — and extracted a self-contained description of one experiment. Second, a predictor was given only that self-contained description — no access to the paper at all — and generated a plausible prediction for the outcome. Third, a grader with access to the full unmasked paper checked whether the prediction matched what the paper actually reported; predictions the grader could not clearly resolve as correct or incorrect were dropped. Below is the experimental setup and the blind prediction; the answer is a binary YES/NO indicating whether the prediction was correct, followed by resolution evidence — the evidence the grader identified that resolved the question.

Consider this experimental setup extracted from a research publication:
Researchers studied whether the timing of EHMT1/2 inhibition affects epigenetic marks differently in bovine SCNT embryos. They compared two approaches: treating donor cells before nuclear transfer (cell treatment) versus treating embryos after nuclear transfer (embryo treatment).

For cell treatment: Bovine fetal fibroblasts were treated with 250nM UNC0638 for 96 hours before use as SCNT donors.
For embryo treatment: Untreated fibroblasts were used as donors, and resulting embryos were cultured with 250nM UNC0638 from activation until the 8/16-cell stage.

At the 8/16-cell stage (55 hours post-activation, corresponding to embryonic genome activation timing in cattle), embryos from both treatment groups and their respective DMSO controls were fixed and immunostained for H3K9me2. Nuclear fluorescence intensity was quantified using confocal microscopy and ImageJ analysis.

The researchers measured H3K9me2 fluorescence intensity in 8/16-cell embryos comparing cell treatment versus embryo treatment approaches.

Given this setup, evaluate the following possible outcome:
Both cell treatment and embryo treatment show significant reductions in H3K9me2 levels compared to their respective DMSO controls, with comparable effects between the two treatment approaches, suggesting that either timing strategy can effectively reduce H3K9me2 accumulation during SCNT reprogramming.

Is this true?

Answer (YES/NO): YES